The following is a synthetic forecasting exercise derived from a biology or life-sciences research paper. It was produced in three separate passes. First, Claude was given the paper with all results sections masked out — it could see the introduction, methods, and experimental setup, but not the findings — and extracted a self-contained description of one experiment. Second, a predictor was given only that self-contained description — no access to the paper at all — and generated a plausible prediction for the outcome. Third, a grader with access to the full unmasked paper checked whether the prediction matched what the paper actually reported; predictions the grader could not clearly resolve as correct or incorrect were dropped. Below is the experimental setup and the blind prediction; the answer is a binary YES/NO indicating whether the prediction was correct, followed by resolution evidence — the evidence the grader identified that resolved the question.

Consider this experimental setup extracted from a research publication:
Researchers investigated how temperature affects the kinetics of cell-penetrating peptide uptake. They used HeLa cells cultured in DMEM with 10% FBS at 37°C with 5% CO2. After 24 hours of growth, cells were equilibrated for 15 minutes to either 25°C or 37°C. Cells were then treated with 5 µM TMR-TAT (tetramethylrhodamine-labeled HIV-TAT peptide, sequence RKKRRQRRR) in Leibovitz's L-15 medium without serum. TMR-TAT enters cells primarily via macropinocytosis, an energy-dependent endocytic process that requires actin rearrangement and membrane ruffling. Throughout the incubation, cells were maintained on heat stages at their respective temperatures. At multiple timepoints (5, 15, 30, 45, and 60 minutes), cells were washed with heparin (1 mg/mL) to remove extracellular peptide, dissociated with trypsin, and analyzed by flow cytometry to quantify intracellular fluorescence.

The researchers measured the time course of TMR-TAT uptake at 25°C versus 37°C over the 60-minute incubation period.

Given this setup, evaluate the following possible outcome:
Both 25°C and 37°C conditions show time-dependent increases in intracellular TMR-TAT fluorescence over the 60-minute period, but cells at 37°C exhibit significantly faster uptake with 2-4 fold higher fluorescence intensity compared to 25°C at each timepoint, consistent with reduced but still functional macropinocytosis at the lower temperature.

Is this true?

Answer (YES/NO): YES